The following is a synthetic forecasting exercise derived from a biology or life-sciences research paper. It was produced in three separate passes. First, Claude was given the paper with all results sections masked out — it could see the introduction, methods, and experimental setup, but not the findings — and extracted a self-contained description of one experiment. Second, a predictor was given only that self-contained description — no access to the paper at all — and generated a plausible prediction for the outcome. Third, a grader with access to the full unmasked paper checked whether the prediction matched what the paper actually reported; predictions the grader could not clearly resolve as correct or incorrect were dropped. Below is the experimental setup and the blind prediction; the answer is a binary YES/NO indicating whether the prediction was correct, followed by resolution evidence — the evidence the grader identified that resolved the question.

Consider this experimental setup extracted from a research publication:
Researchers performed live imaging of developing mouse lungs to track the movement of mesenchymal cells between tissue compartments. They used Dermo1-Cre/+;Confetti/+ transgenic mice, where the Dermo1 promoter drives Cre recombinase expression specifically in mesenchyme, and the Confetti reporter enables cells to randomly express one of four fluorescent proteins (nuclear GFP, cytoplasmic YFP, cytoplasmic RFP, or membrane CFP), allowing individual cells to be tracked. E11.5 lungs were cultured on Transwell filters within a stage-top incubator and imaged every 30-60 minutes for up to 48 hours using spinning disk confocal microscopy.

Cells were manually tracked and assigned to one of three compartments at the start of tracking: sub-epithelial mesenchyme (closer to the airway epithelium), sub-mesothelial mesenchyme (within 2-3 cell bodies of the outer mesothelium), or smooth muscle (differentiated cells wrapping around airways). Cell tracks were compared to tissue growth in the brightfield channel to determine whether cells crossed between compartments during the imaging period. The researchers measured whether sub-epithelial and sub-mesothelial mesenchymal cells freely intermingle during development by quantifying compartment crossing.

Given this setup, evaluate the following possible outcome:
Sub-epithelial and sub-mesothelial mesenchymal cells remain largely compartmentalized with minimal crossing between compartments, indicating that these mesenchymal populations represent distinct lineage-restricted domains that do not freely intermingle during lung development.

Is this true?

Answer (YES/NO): NO